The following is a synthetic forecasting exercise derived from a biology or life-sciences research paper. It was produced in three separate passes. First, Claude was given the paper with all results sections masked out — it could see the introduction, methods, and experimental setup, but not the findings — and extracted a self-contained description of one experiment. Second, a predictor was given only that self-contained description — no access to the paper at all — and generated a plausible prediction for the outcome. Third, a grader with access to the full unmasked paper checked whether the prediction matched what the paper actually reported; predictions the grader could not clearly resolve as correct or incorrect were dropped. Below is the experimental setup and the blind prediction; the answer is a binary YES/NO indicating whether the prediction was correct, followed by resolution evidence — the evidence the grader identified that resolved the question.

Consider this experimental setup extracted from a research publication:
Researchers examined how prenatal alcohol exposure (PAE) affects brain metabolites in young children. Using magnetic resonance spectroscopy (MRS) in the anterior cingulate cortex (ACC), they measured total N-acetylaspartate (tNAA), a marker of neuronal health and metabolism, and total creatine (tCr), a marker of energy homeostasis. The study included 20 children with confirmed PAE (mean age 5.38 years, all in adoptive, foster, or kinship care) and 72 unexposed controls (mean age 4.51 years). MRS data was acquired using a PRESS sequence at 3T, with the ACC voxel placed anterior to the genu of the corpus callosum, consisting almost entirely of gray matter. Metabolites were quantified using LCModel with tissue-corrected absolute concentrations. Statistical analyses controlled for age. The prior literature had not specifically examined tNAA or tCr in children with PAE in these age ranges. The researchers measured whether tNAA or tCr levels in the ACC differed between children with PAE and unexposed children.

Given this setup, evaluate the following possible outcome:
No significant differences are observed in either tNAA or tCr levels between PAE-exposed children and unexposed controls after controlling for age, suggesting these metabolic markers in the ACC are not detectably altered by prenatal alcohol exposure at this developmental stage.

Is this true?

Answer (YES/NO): YES